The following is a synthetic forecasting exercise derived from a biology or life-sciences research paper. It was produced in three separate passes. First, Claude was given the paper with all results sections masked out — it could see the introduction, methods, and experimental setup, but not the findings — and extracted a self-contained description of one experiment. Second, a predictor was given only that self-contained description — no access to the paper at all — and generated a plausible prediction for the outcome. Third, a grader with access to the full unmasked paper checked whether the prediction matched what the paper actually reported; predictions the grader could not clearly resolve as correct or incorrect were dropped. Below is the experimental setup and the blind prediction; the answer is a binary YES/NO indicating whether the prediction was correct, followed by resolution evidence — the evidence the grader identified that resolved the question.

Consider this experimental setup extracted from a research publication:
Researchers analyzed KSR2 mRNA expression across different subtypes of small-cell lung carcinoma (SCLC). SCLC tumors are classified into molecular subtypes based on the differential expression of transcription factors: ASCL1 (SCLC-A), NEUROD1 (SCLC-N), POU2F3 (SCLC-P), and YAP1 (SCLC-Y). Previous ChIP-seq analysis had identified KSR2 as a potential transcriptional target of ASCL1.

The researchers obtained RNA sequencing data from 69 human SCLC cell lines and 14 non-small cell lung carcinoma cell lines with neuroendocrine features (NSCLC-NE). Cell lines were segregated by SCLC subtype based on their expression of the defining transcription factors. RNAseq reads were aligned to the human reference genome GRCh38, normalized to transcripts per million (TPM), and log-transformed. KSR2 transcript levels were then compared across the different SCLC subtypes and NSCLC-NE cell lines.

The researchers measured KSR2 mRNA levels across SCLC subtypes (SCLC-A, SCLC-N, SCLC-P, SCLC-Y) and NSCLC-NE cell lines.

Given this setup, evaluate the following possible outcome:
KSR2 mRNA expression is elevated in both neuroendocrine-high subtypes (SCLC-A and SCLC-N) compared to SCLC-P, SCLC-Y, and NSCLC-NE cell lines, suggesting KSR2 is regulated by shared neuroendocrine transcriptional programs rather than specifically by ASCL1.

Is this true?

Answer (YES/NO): NO